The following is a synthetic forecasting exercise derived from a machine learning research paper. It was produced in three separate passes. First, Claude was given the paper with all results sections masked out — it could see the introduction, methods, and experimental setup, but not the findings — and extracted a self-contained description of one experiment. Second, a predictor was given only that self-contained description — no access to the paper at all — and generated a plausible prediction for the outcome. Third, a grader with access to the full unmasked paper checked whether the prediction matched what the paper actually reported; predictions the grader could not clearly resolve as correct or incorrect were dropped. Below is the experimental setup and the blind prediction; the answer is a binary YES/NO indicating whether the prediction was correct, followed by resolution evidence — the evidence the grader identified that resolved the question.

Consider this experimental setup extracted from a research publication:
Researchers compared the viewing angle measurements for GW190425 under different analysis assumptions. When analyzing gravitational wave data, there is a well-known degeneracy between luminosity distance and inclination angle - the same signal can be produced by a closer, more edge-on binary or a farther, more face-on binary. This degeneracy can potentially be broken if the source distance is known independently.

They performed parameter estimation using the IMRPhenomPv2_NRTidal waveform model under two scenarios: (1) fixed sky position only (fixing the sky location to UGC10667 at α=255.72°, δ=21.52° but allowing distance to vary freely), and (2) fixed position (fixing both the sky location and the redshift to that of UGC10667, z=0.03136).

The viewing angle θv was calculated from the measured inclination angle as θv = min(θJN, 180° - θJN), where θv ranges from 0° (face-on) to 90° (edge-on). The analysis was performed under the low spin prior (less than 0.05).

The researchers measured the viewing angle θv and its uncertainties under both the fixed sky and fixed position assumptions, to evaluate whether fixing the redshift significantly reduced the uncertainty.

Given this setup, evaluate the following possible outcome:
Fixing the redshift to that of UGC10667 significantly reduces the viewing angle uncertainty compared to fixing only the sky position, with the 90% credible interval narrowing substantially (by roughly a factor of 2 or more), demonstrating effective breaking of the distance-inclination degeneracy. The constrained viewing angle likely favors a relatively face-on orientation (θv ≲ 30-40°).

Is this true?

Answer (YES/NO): NO